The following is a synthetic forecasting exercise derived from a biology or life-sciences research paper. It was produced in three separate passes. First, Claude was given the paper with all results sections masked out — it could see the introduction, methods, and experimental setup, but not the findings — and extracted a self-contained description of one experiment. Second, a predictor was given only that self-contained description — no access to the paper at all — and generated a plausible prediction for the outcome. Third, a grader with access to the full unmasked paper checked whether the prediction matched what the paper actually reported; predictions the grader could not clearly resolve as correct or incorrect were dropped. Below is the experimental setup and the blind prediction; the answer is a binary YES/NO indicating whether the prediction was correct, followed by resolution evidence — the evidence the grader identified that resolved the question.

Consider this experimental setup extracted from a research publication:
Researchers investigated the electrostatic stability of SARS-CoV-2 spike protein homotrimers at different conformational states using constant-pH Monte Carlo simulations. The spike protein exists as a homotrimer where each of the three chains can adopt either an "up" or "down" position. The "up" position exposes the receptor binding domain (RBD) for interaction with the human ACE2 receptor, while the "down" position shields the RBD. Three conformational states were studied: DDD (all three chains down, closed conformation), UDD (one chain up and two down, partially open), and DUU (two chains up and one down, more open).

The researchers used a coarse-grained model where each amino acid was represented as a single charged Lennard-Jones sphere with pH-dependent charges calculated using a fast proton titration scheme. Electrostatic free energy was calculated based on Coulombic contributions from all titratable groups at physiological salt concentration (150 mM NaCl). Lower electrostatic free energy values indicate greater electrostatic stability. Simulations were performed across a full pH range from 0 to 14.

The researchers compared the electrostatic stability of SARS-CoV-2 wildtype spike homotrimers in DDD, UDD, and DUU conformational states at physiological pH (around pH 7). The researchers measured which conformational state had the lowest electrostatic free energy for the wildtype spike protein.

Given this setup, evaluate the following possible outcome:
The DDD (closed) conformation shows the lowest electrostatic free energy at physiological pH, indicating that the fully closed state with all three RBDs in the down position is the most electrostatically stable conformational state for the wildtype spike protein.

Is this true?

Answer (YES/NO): NO